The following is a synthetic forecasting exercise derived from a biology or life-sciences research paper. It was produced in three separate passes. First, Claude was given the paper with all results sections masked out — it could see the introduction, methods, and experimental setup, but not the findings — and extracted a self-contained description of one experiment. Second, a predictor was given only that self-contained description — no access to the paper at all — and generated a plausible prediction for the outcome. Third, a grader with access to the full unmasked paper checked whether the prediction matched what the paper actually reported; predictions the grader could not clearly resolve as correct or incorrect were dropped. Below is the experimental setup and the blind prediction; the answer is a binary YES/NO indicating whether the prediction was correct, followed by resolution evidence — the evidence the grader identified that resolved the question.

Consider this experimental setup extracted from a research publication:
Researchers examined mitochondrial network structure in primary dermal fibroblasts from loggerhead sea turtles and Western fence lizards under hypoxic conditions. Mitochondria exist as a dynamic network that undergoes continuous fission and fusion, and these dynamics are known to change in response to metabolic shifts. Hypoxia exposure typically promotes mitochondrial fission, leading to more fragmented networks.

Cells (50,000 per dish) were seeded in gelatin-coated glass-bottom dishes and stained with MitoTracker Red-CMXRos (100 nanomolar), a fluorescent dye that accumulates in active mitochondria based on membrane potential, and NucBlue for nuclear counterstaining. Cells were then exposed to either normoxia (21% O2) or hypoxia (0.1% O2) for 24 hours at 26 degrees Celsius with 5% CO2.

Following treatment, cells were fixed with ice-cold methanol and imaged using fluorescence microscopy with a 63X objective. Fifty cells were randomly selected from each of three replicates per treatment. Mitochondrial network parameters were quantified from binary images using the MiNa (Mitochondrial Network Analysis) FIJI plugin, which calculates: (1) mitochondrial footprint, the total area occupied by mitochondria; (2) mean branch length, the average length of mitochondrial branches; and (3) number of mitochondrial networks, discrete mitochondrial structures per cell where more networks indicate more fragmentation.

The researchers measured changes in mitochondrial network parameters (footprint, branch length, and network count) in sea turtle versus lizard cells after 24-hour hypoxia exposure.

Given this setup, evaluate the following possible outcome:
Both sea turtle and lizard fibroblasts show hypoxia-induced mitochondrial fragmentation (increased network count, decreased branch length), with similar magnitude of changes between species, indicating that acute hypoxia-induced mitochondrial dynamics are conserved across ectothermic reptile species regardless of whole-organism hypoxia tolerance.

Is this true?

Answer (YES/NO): NO